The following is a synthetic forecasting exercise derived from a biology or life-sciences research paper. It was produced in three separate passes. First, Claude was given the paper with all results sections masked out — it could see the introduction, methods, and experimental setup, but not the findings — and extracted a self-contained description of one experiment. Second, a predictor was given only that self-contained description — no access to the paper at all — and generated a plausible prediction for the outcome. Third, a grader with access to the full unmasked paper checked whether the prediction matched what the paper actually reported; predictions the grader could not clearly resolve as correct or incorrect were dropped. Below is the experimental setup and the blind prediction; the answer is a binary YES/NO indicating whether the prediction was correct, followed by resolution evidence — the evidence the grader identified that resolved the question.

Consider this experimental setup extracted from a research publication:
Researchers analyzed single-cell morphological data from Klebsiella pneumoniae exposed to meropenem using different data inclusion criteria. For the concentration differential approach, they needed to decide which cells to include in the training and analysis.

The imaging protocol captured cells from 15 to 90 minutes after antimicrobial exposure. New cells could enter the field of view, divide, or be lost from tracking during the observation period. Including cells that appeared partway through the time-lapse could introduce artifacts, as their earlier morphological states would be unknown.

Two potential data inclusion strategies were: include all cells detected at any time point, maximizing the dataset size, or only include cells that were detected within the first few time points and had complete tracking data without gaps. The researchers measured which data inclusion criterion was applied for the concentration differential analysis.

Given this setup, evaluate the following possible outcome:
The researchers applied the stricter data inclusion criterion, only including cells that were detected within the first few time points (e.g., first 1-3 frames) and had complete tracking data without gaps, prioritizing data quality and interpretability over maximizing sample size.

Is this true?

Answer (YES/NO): YES